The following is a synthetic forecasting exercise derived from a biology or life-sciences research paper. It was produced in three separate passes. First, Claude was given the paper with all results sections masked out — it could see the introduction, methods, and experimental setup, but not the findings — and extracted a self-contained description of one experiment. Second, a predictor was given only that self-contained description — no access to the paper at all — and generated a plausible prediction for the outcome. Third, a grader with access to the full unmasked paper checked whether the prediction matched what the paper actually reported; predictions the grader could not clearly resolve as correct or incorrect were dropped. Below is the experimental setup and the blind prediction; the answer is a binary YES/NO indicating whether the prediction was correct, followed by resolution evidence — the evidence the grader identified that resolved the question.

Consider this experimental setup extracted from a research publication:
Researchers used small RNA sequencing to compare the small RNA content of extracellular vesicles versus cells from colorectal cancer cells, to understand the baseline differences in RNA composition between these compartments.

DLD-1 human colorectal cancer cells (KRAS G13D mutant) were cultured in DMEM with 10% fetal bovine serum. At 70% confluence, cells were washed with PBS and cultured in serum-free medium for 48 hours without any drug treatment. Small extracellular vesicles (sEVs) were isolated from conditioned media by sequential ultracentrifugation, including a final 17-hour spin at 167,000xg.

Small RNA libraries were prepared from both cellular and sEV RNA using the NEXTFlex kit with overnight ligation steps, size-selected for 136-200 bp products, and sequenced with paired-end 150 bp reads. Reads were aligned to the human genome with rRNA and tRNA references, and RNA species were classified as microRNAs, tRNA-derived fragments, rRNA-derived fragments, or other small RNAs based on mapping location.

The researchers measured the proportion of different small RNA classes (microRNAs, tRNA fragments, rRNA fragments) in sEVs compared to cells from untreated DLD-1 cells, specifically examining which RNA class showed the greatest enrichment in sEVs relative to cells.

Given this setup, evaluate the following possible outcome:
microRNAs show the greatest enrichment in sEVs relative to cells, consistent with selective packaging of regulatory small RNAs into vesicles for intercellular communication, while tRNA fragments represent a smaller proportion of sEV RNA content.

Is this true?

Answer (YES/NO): NO